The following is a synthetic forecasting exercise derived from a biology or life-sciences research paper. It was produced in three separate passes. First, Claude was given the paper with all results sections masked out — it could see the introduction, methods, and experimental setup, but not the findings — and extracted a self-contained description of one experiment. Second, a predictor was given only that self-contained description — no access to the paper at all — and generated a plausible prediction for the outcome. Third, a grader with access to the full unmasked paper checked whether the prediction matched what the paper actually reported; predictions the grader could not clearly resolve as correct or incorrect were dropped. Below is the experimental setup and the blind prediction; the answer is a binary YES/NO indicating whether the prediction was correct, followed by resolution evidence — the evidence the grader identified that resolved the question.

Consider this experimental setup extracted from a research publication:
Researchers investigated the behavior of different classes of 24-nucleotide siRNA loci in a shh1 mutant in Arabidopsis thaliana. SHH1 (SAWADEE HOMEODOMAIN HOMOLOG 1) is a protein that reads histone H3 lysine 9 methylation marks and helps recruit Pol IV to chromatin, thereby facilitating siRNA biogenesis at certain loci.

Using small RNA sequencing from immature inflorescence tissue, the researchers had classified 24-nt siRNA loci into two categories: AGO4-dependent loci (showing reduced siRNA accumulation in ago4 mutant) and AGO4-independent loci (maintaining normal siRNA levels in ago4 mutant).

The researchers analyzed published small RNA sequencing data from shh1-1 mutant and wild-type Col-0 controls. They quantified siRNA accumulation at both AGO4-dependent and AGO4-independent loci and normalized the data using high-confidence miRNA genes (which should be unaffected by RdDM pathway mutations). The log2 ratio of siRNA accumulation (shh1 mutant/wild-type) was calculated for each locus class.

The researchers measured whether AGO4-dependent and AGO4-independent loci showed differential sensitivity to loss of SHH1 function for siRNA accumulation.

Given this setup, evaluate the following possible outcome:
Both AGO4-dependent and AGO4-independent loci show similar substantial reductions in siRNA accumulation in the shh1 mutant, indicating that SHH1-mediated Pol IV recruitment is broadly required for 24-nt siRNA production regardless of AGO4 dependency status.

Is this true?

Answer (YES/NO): NO